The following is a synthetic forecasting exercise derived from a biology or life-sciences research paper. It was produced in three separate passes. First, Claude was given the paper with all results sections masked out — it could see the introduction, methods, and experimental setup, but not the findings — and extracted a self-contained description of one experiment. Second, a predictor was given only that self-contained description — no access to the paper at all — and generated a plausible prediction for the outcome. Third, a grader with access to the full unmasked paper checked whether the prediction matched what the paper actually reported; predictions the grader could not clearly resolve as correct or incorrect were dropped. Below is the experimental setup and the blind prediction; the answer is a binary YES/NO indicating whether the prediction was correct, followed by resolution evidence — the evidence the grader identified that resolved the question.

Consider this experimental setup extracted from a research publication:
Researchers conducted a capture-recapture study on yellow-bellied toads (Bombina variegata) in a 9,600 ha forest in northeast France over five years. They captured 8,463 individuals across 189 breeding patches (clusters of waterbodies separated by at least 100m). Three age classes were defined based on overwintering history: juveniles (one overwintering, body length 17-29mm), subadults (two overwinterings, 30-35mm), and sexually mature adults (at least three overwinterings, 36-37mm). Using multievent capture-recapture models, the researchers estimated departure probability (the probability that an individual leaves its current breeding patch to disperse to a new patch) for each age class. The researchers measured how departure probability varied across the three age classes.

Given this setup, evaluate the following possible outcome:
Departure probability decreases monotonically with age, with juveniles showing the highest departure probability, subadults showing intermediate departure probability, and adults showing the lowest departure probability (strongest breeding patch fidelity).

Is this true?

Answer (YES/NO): NO